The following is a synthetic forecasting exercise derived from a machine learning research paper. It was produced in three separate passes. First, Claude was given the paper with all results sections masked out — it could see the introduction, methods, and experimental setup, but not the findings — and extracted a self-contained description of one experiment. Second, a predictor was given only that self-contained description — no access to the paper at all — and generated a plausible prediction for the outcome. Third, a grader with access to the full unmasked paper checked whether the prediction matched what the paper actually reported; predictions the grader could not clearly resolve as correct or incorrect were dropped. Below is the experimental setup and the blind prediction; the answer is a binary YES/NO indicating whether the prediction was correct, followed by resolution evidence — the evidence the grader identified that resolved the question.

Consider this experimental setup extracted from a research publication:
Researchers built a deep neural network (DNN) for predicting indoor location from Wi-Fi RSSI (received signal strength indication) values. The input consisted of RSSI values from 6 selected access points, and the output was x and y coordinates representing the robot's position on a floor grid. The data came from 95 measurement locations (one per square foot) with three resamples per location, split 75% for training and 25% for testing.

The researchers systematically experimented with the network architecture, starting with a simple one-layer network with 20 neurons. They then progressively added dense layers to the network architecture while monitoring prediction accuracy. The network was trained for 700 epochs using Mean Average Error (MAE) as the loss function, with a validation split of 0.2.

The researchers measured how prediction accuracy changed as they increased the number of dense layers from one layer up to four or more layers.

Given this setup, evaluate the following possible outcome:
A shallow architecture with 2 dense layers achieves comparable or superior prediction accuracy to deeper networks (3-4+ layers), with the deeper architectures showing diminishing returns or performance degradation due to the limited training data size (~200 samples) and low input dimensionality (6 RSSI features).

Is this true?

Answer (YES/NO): NO